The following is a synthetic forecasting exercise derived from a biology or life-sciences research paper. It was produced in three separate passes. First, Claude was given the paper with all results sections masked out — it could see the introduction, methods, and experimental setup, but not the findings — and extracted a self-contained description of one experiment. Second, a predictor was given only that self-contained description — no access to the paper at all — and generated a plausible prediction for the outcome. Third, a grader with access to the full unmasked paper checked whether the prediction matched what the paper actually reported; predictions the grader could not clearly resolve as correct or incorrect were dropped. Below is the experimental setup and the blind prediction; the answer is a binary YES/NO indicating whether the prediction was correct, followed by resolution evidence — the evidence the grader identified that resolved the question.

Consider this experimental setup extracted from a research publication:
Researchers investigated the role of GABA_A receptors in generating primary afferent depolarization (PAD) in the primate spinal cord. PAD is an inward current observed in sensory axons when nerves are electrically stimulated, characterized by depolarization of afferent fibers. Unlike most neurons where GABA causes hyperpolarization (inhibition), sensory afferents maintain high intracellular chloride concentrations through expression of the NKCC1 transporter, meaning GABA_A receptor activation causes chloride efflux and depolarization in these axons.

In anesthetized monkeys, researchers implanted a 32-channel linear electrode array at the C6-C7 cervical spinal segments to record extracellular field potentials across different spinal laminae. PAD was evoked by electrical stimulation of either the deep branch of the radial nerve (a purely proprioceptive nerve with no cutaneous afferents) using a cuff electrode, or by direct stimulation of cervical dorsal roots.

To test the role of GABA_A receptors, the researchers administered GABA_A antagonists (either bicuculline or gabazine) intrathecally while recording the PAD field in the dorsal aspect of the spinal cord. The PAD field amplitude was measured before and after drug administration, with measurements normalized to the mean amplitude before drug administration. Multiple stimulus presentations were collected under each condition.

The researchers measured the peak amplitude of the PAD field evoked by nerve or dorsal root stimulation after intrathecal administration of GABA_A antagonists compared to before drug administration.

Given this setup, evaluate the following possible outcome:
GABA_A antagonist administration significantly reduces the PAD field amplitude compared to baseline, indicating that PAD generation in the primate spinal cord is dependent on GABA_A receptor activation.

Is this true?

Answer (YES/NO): YES